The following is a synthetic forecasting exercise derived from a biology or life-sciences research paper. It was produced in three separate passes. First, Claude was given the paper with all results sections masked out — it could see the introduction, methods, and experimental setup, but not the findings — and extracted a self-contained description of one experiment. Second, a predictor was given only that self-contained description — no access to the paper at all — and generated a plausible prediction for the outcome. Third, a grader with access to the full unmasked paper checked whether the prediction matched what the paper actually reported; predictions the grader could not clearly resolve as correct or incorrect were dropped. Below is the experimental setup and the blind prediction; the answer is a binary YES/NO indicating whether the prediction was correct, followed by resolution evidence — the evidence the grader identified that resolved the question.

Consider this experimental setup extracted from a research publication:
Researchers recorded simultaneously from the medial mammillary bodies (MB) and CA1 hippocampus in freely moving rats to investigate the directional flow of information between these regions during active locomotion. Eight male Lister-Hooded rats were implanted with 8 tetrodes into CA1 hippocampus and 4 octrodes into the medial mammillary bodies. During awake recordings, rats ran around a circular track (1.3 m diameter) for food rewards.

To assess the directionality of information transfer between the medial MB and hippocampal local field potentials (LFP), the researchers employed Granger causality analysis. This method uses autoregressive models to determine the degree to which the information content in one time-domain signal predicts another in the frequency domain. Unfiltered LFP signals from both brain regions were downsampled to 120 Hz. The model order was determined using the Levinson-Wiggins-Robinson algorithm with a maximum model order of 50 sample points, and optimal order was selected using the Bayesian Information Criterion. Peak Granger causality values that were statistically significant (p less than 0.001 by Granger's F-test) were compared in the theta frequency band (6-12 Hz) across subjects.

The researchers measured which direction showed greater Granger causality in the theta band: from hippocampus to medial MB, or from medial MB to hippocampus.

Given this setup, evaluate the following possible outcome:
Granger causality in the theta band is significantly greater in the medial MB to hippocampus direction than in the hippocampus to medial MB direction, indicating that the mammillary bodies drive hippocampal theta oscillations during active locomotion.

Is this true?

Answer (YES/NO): NO